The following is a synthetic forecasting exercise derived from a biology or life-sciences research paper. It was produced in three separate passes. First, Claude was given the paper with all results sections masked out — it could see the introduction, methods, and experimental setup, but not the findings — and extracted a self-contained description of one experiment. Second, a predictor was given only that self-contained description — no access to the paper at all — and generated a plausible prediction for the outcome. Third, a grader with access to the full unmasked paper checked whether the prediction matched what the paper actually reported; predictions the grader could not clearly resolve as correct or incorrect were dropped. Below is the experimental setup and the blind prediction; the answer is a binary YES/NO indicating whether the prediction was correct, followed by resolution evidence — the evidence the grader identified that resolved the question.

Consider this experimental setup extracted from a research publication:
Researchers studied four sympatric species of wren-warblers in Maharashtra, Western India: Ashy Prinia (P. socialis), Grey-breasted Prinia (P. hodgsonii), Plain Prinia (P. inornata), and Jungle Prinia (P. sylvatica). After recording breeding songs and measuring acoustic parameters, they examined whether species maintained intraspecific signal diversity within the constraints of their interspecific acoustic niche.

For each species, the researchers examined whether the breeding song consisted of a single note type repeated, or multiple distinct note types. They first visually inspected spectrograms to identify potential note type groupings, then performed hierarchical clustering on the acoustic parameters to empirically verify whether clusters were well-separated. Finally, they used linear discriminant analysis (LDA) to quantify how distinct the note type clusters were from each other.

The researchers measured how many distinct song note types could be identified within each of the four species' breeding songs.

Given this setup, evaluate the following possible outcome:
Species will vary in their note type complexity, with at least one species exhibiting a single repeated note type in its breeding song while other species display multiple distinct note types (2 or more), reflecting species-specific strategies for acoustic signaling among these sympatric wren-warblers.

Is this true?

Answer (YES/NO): YES